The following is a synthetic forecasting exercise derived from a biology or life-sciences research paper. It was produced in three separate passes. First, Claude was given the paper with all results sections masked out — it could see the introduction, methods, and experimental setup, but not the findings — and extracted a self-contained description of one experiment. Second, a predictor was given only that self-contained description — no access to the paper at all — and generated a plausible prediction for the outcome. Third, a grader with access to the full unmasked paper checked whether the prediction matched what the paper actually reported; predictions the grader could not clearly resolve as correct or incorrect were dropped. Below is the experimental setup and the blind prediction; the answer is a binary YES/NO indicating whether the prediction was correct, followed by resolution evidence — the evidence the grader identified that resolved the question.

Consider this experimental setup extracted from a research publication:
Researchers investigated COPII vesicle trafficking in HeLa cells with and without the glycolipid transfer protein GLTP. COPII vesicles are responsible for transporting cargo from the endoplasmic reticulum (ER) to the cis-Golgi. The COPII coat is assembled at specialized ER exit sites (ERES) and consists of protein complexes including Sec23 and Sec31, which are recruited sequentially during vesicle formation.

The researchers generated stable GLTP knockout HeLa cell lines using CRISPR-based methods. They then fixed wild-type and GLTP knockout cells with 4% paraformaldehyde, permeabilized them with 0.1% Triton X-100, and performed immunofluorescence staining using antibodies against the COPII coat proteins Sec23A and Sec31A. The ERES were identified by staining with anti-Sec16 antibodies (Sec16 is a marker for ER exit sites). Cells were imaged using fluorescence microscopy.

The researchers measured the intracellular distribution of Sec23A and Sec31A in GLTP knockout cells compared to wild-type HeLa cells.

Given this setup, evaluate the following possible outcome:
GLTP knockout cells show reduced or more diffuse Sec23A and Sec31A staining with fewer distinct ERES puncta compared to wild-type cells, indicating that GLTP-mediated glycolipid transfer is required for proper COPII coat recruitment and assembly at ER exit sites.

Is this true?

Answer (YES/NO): NO